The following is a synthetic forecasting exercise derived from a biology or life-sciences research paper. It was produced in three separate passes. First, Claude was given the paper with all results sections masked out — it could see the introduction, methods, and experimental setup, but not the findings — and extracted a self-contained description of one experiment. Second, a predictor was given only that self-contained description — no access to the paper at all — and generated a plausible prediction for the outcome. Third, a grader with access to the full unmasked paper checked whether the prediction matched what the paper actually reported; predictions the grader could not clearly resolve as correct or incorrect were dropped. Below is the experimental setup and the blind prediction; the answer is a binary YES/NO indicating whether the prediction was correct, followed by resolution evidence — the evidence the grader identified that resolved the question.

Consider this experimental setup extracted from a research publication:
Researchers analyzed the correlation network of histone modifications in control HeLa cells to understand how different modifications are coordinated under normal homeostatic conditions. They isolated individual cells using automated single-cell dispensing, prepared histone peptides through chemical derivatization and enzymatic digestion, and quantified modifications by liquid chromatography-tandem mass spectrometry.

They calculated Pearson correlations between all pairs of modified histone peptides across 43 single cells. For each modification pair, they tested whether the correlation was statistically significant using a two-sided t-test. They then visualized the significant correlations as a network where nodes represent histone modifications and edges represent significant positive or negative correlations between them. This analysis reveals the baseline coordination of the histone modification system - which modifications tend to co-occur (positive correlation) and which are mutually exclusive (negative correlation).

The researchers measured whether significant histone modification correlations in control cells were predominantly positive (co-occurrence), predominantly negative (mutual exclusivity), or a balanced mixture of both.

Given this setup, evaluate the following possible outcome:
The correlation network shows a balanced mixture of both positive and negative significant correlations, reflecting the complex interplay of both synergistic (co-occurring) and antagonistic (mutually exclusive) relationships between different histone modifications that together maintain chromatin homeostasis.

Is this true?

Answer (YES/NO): YES